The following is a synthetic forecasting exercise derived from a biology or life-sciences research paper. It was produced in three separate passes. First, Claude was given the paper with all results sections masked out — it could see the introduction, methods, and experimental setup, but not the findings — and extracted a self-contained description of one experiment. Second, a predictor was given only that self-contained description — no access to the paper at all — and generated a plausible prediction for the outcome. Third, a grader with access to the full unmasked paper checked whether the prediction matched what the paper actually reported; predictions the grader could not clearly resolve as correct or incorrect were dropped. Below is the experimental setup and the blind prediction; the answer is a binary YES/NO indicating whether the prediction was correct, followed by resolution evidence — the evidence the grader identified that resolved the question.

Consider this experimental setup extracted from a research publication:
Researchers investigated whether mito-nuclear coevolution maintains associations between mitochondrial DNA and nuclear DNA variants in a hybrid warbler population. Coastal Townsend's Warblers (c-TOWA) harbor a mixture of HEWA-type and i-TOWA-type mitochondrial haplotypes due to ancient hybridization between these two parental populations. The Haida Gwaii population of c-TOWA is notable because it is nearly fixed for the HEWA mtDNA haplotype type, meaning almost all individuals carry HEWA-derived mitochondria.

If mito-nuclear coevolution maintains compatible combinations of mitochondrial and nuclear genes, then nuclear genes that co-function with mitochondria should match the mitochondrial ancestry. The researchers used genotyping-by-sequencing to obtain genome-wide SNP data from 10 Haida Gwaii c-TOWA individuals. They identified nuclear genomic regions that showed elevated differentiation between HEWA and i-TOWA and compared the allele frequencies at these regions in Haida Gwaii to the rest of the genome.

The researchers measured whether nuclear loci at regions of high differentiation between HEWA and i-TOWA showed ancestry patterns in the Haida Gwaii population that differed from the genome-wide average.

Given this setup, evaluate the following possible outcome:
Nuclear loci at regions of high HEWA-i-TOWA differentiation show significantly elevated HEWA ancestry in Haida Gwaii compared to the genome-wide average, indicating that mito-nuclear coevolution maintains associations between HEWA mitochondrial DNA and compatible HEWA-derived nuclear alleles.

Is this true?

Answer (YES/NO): YES